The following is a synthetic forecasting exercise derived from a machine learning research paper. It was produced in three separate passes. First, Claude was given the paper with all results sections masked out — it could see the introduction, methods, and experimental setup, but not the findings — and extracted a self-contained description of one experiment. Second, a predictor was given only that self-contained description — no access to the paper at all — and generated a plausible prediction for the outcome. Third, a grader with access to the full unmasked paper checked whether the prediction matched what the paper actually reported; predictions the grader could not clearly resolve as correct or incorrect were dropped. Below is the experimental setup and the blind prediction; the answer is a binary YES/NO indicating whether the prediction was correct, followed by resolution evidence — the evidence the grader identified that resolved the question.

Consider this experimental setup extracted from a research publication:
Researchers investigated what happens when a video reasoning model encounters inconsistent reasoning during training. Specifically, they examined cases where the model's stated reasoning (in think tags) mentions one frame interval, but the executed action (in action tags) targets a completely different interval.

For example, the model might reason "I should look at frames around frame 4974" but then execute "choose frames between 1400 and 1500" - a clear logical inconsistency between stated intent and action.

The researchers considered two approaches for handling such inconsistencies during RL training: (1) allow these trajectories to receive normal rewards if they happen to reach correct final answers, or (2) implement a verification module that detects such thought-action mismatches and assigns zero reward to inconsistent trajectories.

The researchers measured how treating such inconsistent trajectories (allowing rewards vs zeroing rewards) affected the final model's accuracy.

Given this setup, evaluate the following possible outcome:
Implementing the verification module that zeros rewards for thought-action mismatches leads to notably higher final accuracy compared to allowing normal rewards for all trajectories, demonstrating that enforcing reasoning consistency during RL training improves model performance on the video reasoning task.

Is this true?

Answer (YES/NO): YES